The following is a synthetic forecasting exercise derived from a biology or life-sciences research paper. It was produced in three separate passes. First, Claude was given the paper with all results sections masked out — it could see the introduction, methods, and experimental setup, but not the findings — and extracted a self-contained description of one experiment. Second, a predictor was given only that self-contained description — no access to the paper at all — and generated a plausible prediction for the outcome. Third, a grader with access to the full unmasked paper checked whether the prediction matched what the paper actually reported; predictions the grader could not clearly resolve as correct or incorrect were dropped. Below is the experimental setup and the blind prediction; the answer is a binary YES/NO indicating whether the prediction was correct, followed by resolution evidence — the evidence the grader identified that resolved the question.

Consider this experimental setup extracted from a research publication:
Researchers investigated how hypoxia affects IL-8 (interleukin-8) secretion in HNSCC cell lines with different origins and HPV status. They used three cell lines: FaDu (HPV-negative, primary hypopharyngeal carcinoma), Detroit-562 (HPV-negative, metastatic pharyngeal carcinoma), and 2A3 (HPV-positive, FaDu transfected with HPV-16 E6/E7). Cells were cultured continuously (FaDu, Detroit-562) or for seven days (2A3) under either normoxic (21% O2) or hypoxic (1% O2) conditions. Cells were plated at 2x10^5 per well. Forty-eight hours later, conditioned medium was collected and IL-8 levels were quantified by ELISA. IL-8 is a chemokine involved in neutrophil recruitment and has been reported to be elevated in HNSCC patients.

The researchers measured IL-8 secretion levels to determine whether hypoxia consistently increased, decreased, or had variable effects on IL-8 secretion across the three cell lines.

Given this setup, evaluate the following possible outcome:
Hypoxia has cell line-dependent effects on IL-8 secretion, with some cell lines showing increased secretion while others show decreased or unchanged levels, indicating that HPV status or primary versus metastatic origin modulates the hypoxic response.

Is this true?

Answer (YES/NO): YES